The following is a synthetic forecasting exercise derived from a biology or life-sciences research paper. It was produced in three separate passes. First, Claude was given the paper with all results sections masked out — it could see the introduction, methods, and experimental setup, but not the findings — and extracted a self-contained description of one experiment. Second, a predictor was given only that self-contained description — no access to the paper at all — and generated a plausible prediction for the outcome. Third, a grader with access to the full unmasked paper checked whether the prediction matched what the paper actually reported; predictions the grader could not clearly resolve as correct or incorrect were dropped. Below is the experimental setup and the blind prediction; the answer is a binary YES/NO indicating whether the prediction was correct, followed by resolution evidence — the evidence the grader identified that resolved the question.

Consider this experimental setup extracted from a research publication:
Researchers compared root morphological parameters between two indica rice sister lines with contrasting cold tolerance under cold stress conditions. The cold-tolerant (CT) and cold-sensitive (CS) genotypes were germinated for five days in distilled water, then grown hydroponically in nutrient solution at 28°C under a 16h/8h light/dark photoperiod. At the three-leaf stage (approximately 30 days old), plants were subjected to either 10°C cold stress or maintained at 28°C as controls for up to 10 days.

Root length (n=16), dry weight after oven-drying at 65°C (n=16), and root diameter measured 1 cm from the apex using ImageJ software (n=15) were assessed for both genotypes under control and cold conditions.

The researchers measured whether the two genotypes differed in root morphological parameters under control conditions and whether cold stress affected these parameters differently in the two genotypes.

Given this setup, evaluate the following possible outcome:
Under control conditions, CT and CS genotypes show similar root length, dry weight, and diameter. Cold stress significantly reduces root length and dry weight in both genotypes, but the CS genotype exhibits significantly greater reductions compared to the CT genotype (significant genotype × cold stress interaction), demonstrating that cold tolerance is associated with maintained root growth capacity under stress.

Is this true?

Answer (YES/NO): NO